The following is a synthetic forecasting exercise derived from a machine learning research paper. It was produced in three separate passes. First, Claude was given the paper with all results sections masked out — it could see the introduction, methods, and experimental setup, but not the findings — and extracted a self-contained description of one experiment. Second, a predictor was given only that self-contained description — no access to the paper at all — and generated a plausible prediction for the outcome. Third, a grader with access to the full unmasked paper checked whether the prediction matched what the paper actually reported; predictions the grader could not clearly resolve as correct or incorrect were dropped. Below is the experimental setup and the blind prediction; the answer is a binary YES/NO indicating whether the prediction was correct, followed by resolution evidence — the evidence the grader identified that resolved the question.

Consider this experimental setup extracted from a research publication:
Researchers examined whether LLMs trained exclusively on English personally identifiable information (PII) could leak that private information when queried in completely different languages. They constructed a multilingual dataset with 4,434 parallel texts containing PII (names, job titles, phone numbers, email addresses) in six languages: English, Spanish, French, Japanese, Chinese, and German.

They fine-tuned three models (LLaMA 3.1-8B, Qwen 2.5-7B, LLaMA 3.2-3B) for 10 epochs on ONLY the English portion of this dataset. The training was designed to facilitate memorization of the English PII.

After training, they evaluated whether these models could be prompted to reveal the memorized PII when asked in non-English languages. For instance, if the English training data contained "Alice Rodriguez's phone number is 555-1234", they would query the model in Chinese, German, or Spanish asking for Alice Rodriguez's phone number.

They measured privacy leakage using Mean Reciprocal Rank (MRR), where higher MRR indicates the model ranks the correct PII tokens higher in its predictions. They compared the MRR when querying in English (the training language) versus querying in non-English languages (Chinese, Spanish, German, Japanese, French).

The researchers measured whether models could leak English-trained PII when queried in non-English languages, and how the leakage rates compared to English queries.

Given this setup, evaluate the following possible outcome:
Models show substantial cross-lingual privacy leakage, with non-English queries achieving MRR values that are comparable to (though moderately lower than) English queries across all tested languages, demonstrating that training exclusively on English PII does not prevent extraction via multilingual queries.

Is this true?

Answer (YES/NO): YES